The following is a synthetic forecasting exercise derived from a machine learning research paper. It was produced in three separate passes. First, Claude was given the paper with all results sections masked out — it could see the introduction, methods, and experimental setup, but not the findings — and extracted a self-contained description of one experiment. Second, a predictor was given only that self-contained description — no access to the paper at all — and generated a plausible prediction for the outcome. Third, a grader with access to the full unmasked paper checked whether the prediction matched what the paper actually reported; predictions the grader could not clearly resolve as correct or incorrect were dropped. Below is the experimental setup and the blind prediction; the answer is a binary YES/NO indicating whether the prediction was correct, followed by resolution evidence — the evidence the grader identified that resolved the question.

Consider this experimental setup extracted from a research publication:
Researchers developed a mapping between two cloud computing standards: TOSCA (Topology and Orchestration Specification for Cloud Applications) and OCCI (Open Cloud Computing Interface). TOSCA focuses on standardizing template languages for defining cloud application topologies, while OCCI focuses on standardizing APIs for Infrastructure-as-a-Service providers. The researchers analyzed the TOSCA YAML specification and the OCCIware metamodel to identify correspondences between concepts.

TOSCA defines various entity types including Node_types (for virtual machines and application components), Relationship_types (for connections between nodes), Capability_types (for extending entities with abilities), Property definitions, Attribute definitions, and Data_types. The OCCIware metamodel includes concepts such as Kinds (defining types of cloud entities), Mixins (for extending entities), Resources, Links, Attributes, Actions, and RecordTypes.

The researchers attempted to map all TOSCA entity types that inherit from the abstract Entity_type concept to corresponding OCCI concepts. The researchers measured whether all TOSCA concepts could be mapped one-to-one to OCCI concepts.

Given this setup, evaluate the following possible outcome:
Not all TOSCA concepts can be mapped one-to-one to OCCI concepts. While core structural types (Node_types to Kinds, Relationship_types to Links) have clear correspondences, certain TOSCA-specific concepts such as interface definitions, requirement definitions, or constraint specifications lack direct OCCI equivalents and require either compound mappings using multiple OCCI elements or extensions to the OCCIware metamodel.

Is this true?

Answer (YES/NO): NO